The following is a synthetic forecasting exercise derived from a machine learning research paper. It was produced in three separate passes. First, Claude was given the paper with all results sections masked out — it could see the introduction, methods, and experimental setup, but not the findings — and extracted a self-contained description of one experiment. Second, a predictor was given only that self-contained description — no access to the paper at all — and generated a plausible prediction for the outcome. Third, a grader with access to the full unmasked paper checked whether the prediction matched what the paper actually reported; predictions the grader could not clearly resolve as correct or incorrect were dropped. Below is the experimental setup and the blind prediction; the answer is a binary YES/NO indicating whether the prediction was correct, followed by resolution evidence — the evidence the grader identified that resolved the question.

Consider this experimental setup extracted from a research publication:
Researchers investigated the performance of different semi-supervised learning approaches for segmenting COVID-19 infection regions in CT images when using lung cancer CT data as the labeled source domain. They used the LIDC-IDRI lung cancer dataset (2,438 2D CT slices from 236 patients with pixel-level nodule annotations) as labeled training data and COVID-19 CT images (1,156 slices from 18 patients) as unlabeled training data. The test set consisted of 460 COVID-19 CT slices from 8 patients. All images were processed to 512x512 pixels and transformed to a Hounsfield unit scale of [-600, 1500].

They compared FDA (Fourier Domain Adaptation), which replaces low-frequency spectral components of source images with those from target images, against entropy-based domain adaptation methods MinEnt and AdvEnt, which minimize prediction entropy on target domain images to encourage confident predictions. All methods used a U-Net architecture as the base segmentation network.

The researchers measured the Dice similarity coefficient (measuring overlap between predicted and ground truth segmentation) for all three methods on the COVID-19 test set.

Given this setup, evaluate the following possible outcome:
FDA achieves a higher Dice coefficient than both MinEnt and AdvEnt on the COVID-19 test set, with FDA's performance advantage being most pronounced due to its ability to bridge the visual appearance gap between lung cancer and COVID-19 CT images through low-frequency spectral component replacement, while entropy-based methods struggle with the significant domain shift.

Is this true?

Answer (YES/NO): NO